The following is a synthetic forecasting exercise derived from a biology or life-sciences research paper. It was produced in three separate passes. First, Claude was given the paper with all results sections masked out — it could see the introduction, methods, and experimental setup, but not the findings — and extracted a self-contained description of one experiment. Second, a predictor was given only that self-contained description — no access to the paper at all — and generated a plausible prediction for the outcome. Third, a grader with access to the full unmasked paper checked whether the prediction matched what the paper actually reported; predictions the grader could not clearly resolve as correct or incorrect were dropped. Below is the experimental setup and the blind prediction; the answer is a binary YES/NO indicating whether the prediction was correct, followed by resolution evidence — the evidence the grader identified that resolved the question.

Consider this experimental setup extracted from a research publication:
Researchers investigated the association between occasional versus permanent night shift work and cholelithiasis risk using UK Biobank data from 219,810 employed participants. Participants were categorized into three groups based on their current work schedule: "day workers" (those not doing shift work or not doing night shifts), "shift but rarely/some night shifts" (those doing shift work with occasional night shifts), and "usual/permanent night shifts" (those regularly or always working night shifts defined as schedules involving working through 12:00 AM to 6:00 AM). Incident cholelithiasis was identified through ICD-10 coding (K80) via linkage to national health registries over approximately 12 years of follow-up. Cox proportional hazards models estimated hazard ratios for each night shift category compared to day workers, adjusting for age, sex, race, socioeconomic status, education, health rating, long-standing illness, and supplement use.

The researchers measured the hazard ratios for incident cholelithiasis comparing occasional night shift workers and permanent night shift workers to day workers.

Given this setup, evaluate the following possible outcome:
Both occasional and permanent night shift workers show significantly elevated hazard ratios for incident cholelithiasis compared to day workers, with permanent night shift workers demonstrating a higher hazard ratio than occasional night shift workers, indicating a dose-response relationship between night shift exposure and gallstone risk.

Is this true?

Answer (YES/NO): YES